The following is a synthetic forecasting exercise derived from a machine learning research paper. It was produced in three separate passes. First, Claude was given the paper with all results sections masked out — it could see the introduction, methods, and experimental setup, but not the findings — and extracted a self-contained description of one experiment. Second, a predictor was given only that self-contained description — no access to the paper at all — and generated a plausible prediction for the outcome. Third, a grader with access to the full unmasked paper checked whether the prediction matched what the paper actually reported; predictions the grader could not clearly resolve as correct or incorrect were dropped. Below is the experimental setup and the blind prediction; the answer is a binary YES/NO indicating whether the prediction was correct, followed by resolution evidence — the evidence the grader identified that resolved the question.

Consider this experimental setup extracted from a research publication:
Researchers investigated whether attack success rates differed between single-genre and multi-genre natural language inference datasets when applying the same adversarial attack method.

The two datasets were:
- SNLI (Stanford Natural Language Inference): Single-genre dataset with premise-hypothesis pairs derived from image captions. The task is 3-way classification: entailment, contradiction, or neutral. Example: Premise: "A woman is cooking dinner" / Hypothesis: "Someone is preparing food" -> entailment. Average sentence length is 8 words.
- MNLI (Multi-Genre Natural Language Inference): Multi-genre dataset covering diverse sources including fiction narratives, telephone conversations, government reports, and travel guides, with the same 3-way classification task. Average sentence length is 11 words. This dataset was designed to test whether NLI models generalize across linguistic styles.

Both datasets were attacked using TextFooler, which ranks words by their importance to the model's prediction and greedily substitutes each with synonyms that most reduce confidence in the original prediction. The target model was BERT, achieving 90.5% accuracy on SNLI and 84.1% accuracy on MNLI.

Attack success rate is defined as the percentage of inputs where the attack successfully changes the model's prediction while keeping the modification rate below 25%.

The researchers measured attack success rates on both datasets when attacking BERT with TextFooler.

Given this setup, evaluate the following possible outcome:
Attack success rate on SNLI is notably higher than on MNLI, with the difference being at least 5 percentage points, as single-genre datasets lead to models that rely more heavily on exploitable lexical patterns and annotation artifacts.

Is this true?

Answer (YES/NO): NO